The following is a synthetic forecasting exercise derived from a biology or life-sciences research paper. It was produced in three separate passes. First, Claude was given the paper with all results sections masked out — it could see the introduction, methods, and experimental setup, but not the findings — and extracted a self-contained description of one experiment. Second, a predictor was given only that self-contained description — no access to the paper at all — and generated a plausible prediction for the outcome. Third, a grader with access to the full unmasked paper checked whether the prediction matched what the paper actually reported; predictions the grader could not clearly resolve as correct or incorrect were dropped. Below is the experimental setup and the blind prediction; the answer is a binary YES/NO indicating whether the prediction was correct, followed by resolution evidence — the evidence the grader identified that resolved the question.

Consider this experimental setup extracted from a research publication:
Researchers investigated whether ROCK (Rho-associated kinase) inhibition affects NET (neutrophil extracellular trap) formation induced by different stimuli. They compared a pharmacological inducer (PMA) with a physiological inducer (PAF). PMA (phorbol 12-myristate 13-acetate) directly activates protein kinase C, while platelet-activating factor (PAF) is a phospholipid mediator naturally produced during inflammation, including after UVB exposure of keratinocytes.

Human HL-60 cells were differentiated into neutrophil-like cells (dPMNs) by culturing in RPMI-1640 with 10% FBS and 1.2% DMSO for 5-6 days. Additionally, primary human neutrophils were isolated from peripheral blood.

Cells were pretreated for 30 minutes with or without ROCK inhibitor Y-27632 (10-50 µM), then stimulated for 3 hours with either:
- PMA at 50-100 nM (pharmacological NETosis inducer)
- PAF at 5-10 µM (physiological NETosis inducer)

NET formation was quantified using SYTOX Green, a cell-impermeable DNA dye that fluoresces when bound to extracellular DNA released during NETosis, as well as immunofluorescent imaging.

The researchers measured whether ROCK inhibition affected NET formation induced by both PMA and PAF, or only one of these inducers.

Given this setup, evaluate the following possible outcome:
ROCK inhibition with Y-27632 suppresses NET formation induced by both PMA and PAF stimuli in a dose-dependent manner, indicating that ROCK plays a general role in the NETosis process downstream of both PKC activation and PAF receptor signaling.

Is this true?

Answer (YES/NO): NO